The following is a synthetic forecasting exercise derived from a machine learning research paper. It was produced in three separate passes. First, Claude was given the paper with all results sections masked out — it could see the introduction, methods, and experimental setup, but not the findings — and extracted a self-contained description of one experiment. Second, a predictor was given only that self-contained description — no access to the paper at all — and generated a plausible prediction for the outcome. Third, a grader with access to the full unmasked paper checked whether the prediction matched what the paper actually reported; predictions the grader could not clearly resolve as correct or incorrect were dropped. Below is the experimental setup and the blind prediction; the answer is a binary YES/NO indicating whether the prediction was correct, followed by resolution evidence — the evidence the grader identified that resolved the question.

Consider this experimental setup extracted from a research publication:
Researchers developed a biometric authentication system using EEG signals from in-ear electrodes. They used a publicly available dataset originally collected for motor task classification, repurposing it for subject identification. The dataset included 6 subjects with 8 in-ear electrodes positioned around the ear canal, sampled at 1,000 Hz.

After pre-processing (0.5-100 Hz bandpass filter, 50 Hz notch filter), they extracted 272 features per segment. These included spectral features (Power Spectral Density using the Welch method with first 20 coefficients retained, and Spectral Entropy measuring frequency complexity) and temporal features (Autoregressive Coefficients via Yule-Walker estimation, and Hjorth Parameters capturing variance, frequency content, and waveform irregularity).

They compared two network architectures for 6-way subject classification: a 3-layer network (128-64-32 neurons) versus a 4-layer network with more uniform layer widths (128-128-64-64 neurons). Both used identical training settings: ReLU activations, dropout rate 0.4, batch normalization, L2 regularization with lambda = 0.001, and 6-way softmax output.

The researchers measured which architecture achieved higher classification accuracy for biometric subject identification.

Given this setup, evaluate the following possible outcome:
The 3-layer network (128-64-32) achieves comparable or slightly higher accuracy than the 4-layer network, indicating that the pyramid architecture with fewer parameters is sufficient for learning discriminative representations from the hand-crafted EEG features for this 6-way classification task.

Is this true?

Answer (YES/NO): YES